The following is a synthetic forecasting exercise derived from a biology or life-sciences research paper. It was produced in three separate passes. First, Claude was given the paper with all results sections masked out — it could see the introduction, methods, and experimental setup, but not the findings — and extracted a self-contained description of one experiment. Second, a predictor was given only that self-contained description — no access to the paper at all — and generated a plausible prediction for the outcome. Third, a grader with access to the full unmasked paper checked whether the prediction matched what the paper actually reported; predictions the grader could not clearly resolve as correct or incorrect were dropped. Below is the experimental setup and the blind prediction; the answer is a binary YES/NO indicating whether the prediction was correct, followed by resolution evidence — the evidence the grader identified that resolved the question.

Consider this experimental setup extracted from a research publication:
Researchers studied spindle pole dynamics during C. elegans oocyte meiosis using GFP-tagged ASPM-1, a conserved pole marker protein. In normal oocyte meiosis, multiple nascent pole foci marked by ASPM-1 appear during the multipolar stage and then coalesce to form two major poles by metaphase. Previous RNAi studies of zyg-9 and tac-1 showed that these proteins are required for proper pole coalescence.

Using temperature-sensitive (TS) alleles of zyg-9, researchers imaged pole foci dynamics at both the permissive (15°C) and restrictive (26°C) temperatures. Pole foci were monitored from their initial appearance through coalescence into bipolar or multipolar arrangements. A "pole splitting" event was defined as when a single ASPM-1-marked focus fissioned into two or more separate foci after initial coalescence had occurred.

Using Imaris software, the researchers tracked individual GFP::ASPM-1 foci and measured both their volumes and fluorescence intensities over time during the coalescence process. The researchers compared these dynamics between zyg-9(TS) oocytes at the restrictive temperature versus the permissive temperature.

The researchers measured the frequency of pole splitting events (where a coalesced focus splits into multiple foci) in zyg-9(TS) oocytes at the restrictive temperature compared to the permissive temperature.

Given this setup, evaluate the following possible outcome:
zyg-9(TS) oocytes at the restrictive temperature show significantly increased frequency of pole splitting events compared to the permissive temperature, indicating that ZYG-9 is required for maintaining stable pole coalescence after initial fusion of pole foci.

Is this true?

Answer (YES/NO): YES